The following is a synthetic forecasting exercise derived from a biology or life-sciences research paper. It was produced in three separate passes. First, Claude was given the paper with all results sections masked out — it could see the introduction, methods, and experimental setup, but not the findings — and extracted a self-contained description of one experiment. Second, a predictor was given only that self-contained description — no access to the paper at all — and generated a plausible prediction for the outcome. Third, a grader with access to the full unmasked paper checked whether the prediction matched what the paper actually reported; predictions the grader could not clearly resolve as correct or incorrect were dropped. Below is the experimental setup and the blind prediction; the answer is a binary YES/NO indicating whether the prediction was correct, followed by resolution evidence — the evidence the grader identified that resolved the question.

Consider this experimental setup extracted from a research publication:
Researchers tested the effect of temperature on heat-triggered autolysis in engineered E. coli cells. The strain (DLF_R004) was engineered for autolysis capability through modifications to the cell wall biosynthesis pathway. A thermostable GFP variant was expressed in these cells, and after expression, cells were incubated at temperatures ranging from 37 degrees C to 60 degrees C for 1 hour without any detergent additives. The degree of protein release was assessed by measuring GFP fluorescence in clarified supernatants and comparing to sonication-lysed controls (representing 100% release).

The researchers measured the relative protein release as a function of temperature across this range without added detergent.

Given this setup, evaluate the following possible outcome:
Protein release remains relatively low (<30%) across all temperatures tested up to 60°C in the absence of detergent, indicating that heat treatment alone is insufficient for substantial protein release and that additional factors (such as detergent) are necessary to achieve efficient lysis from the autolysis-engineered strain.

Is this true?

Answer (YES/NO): NO